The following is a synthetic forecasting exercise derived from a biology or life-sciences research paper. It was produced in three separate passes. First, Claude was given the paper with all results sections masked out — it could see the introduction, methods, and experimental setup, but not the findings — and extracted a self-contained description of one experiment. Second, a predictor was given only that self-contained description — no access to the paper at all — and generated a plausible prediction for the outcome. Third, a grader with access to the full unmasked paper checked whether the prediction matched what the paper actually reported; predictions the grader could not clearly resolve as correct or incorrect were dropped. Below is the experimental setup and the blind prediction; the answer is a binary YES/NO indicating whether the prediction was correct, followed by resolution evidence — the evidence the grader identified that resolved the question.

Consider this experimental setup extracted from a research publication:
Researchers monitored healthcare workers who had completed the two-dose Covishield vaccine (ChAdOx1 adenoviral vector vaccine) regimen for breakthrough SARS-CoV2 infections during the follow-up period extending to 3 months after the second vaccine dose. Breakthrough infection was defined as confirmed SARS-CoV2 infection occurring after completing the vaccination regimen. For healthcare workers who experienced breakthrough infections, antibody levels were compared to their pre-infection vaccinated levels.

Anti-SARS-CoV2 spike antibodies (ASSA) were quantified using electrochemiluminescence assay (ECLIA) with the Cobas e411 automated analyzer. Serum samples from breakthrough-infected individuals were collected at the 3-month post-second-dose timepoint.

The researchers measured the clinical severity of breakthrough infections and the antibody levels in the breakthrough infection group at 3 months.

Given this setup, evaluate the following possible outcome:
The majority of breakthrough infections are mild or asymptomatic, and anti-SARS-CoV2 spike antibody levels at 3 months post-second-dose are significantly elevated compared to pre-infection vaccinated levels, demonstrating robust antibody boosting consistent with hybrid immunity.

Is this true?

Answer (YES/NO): YES